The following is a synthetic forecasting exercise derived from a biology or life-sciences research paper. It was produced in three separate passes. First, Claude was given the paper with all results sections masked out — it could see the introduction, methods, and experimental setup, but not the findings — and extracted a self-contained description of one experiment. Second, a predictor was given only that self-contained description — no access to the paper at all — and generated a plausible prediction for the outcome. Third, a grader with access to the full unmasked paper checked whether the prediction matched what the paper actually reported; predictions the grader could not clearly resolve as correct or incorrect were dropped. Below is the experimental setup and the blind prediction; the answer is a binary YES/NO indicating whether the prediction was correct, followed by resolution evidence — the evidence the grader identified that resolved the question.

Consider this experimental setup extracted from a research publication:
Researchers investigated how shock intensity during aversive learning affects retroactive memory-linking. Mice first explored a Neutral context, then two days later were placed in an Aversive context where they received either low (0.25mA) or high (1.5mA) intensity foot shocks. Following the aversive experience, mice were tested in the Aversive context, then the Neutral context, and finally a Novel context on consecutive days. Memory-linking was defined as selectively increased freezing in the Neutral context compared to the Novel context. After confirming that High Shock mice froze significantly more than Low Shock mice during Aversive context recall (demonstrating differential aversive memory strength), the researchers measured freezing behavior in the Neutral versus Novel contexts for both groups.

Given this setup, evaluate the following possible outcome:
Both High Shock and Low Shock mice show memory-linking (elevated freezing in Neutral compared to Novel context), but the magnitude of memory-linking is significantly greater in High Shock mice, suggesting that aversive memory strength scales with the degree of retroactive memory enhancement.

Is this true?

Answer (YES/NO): NO